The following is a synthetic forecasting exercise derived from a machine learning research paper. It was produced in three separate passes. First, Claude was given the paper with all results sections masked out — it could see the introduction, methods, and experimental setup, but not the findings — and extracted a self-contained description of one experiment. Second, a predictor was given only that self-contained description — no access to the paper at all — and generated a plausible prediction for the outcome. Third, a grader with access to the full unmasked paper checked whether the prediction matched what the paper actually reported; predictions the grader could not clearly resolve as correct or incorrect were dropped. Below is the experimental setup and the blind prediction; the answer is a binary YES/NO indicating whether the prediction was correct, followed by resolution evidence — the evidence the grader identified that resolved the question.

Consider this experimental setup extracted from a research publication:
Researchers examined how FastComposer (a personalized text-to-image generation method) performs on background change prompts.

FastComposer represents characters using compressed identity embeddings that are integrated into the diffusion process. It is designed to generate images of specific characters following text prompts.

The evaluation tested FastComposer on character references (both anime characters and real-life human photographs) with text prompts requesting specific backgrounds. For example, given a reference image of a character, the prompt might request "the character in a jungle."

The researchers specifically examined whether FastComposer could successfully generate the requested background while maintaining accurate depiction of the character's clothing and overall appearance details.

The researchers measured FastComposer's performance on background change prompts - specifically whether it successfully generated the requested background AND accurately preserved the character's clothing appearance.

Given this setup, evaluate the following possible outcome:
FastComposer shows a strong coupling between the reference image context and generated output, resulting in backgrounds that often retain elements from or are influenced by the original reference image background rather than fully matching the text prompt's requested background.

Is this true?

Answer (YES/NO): NO